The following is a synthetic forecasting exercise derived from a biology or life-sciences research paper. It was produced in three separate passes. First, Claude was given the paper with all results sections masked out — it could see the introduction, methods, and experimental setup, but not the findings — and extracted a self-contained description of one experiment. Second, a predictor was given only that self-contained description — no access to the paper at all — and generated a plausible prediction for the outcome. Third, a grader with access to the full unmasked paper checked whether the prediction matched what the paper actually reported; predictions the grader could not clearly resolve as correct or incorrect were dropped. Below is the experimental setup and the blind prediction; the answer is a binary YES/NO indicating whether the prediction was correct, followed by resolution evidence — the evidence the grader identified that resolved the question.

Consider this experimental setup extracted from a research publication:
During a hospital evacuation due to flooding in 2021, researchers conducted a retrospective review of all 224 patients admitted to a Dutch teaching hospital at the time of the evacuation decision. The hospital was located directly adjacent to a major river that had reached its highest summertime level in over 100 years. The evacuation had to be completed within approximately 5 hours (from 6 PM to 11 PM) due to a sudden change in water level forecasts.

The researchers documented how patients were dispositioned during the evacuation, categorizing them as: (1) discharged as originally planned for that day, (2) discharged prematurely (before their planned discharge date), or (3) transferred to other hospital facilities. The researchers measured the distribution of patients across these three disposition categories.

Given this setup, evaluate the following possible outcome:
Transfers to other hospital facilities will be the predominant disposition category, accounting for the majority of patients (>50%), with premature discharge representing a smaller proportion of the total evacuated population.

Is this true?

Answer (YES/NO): NO